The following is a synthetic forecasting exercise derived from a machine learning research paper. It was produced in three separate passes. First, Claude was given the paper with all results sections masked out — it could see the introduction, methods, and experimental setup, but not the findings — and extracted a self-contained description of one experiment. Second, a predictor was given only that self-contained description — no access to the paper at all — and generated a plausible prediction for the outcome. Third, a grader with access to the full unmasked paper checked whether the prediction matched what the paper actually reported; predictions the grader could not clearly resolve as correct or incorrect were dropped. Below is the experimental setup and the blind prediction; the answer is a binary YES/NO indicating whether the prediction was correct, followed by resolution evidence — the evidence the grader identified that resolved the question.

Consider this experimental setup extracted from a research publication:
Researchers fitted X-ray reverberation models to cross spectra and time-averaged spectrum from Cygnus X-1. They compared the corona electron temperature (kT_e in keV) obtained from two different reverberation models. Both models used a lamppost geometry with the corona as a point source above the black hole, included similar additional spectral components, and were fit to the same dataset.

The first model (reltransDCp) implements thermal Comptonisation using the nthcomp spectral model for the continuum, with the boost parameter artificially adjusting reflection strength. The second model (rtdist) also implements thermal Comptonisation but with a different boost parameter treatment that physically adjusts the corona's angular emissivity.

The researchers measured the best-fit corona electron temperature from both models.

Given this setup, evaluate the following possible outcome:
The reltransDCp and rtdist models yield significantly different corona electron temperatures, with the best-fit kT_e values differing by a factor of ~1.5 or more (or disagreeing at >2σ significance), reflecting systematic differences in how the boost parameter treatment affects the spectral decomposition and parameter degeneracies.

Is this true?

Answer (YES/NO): YES